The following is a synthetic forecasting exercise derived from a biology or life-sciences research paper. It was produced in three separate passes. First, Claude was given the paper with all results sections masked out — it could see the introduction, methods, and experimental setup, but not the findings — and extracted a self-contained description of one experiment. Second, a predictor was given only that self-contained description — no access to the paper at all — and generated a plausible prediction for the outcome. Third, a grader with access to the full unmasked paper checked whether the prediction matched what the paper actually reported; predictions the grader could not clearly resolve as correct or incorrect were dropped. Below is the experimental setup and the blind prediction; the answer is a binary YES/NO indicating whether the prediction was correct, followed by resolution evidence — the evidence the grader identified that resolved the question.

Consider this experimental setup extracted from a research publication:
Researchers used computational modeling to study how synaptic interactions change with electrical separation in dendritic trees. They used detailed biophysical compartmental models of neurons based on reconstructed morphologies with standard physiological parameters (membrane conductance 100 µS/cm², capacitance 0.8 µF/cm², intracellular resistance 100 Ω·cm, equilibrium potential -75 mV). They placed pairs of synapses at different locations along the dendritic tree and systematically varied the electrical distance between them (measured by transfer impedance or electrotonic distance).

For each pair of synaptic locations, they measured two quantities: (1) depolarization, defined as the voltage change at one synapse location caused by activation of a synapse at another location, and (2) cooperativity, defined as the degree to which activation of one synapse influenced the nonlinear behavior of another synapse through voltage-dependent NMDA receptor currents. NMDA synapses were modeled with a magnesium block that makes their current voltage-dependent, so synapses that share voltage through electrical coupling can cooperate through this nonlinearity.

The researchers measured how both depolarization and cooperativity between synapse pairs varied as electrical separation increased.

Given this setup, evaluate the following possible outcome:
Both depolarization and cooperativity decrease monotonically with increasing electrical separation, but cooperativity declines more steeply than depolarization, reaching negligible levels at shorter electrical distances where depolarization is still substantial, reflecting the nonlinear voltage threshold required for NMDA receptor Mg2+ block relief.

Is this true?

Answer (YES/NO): NO